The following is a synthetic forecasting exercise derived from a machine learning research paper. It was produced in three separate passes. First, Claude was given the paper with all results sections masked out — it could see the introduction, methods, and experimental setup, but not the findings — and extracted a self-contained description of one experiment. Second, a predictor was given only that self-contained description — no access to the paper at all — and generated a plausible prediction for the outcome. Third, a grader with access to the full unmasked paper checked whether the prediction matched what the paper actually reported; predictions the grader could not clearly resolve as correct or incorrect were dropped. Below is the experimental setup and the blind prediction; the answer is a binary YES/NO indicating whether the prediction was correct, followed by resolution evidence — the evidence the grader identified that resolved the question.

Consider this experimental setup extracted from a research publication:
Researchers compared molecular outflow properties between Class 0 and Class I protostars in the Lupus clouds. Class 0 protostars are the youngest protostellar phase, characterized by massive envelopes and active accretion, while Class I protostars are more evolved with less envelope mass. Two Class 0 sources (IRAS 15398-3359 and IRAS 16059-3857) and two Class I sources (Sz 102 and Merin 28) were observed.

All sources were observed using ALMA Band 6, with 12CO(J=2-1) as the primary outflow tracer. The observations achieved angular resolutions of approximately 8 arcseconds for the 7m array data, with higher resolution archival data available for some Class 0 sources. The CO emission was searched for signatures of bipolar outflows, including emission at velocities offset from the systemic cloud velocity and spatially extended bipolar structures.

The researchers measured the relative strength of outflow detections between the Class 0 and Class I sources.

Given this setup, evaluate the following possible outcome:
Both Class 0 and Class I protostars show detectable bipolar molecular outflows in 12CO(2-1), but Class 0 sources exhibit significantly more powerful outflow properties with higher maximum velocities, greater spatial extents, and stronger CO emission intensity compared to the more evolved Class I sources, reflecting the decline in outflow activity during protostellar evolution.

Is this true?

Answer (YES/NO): NO